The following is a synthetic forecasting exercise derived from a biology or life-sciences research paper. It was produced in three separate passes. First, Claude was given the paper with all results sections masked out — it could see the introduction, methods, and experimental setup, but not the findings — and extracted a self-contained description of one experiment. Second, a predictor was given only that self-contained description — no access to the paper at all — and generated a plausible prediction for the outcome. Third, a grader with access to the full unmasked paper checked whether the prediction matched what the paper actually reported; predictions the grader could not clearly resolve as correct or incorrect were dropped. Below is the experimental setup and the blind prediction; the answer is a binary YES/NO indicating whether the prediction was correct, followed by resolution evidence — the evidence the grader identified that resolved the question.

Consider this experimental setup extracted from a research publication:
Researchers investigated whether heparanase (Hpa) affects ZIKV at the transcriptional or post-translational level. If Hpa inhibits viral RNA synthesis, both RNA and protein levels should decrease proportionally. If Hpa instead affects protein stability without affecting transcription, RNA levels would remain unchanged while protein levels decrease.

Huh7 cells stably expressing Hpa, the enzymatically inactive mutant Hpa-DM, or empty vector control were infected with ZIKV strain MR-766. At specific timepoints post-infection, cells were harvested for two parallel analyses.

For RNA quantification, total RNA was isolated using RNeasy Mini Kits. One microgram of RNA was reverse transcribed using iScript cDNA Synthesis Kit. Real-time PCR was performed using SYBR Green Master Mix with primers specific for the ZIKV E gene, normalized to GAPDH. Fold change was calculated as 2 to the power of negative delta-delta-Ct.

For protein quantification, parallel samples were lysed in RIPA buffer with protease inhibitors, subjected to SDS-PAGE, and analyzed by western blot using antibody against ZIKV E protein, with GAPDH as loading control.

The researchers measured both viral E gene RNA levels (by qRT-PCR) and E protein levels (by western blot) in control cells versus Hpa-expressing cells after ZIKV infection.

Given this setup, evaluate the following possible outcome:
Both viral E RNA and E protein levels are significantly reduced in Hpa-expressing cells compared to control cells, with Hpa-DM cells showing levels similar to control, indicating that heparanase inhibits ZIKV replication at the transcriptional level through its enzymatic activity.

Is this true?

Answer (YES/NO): NO